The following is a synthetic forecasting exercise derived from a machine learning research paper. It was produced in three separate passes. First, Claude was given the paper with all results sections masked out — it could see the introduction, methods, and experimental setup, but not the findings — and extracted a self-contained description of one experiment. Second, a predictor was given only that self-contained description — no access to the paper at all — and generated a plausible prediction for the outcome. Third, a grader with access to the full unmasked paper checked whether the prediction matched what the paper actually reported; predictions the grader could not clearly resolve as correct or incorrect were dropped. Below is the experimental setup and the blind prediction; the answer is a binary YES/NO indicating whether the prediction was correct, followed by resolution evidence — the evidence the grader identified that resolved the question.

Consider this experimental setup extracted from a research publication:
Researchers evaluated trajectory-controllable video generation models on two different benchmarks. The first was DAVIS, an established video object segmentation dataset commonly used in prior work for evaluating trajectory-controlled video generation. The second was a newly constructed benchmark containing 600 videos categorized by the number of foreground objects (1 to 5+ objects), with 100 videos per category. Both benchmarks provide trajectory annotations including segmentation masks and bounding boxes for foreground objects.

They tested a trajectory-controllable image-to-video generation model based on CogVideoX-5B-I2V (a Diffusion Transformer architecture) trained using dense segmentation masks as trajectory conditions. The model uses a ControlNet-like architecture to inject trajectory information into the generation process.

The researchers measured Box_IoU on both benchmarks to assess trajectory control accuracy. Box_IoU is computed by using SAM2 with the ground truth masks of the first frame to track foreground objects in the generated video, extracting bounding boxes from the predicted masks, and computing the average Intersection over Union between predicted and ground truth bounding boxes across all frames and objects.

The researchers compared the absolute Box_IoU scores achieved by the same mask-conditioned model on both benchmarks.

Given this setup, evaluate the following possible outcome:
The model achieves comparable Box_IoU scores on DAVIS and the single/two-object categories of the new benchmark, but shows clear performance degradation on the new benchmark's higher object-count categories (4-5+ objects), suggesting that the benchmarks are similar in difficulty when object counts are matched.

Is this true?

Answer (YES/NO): NO